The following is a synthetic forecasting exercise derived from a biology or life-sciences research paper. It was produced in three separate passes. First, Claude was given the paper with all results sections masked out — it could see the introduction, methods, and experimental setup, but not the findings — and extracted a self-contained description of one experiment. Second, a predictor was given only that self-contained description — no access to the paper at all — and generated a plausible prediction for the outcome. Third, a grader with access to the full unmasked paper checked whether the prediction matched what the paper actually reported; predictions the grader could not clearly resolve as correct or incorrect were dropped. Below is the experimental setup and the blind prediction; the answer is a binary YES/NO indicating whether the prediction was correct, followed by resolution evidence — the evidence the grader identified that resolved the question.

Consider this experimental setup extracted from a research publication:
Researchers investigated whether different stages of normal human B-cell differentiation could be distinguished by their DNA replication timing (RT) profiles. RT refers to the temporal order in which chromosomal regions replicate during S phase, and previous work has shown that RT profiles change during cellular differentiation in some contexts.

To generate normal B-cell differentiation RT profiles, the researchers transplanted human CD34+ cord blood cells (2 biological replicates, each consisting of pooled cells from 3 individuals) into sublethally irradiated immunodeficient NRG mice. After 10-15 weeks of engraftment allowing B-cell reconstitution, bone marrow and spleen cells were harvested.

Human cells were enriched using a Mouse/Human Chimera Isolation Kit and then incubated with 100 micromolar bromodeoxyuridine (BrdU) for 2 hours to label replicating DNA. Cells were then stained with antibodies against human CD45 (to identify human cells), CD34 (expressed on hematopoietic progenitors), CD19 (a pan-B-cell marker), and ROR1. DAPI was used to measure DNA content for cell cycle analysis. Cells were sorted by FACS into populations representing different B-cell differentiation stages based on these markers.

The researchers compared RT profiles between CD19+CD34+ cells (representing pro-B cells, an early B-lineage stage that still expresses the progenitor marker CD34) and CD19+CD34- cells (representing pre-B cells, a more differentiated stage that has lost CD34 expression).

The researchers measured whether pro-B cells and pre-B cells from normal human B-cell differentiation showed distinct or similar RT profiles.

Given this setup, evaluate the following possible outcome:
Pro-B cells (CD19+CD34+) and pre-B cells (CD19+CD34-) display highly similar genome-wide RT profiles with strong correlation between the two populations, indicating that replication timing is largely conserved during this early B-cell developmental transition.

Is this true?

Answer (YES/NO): NO